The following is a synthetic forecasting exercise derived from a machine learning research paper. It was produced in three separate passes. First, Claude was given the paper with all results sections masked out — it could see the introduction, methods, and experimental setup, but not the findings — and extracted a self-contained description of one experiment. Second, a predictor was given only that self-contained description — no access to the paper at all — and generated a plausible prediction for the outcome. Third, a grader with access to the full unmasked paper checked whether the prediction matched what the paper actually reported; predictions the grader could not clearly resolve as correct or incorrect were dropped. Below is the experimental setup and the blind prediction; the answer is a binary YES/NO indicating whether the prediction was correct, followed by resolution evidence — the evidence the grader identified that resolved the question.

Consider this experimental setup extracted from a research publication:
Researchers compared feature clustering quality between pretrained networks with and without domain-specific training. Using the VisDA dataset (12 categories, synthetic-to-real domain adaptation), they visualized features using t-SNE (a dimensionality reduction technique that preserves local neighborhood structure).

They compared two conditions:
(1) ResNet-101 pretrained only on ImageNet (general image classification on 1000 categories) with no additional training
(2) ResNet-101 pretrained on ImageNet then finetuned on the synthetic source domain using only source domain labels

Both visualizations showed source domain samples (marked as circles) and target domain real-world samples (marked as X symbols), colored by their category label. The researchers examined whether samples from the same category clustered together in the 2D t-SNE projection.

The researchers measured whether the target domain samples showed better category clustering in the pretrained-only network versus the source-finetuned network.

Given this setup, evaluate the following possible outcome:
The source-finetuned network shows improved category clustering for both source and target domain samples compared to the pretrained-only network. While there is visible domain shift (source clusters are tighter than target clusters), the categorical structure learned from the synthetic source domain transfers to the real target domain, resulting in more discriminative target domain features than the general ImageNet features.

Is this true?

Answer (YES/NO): NO